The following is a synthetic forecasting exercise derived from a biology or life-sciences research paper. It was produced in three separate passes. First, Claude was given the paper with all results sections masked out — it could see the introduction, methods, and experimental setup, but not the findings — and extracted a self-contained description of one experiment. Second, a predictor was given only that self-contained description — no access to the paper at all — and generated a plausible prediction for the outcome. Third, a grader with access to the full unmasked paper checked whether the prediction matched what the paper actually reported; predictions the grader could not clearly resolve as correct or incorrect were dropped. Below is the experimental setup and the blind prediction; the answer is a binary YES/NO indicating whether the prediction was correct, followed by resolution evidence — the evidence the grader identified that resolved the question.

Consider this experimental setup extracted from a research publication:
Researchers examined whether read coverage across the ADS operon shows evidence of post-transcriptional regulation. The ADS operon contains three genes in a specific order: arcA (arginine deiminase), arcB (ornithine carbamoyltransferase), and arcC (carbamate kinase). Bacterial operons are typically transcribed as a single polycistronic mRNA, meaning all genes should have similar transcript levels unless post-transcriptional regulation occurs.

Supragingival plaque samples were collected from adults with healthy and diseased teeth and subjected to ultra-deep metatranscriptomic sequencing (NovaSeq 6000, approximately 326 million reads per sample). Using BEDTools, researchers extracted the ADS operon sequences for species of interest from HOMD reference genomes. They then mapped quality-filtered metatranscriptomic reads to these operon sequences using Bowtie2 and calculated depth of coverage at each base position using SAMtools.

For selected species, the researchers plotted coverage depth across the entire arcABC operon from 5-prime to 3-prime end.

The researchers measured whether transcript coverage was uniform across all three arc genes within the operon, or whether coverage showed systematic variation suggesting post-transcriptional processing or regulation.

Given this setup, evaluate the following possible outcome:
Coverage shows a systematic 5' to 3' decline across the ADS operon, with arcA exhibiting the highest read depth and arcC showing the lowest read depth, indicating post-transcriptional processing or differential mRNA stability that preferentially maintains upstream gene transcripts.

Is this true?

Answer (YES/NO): NO